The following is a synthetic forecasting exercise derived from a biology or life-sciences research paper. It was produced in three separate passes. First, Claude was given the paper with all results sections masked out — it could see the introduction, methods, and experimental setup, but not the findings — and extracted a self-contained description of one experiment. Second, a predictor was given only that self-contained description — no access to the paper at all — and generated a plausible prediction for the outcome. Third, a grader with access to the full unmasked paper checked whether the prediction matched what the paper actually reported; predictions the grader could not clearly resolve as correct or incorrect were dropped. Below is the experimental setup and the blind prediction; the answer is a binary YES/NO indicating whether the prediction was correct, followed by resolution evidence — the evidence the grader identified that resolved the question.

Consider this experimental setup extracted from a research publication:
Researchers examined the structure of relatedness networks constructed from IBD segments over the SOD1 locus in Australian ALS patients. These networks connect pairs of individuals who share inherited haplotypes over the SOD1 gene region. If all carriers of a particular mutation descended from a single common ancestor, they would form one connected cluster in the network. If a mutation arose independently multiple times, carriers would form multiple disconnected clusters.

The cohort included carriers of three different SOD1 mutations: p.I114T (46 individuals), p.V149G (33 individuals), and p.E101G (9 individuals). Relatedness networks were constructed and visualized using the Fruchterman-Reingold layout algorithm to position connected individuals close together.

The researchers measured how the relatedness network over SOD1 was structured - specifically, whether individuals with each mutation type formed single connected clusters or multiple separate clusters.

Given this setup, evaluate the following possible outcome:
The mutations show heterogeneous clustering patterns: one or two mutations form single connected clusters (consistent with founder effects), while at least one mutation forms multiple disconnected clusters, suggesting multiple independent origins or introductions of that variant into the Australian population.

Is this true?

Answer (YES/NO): YES